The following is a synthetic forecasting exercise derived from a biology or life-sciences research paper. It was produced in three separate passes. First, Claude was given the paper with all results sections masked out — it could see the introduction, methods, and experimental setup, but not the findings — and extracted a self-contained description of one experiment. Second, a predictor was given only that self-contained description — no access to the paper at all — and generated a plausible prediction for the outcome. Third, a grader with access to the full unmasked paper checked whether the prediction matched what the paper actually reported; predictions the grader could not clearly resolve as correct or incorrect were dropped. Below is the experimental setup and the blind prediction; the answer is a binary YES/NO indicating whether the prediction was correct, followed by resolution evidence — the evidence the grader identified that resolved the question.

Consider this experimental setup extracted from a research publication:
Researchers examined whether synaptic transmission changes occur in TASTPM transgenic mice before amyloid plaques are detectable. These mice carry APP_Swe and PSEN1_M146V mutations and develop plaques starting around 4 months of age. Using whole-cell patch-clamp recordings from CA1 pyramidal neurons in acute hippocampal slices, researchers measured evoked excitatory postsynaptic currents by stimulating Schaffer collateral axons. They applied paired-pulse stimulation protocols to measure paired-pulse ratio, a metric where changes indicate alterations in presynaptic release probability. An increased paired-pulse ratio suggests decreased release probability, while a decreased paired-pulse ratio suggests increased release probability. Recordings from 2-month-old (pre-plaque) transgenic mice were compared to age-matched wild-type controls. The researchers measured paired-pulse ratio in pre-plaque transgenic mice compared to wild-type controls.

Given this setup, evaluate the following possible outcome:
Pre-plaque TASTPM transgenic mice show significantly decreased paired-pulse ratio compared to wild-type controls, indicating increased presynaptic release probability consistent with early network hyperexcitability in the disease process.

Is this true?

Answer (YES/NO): YES